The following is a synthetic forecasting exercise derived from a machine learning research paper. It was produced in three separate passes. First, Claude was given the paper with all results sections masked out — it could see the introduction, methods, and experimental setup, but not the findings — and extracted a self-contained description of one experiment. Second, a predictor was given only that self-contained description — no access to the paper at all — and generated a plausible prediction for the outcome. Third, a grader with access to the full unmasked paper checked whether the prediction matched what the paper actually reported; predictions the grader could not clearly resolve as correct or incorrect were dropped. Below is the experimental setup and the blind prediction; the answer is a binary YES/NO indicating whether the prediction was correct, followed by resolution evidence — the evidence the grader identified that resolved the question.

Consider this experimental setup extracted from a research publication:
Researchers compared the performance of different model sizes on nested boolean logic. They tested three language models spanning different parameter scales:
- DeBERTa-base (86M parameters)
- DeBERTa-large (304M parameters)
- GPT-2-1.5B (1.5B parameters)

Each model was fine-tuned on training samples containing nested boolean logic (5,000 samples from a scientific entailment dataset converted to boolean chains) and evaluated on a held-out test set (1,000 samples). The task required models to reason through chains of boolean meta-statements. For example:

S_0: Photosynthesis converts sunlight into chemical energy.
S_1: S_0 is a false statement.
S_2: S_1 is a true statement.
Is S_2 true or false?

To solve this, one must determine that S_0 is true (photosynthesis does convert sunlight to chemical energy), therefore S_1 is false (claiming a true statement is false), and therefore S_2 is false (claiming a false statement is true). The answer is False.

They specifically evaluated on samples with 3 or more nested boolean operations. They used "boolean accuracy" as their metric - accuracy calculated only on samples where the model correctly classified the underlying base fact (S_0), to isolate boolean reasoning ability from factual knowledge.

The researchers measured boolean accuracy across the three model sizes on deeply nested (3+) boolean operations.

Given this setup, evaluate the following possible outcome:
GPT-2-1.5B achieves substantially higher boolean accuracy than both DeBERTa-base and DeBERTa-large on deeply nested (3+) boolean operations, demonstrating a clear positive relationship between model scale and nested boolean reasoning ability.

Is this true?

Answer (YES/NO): NO